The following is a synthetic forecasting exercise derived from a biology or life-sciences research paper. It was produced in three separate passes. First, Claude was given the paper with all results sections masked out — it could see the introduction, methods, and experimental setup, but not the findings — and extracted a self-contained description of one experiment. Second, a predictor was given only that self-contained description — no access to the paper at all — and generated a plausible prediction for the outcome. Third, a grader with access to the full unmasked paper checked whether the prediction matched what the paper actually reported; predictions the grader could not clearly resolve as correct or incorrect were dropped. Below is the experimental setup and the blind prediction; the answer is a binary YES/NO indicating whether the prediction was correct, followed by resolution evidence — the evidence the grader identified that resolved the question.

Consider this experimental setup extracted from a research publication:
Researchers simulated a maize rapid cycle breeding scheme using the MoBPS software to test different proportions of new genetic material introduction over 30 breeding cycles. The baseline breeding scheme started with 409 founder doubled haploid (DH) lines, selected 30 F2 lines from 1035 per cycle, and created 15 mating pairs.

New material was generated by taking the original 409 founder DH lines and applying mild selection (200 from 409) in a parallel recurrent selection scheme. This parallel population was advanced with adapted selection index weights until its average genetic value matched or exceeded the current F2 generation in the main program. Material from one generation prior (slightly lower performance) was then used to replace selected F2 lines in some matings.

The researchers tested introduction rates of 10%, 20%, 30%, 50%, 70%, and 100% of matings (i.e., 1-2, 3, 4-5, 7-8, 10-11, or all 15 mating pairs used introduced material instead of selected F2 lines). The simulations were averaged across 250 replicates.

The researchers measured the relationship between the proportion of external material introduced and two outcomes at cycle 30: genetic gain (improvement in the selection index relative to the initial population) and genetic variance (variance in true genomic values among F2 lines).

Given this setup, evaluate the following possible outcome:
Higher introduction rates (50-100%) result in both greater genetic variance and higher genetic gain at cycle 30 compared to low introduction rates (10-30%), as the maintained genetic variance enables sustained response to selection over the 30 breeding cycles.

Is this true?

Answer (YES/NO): NO